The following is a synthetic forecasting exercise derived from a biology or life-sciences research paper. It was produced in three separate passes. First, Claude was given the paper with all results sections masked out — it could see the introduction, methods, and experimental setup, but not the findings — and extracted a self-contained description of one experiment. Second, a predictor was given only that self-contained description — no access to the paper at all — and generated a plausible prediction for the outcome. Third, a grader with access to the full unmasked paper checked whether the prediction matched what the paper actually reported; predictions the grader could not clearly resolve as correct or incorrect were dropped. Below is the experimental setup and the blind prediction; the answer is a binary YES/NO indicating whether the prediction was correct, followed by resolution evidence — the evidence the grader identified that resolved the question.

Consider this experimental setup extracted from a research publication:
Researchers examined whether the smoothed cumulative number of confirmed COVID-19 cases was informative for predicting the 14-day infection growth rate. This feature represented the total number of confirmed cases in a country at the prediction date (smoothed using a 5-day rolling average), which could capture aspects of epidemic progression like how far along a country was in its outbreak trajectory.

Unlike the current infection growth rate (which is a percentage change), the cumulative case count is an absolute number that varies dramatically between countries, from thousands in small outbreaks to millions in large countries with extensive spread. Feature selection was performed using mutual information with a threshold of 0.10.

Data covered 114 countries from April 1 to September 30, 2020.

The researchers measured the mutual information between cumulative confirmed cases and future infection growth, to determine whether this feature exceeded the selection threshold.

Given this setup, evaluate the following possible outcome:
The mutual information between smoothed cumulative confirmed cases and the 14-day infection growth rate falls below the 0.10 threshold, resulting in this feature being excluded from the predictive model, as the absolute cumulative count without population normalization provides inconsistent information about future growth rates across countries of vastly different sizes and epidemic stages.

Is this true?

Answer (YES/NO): NO